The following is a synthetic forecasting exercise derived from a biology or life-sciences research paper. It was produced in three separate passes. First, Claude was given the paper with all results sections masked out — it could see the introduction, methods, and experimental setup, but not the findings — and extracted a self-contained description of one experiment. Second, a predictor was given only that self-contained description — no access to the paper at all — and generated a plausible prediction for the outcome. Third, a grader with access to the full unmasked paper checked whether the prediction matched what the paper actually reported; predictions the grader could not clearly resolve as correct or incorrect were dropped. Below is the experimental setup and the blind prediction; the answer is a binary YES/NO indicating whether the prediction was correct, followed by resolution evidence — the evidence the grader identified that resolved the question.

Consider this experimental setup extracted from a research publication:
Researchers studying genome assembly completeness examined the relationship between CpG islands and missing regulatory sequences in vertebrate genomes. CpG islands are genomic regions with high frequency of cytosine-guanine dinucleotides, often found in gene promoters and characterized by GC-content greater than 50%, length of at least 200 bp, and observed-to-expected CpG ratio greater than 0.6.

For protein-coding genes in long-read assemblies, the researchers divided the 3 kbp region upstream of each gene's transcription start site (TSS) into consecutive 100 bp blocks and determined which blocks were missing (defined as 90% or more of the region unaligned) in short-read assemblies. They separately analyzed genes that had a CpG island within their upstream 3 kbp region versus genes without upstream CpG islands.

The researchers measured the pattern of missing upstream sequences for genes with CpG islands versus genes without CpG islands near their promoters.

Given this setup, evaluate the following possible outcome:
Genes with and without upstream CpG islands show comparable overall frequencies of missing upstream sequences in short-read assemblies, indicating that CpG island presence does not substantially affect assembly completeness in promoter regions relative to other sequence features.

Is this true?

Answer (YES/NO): NO